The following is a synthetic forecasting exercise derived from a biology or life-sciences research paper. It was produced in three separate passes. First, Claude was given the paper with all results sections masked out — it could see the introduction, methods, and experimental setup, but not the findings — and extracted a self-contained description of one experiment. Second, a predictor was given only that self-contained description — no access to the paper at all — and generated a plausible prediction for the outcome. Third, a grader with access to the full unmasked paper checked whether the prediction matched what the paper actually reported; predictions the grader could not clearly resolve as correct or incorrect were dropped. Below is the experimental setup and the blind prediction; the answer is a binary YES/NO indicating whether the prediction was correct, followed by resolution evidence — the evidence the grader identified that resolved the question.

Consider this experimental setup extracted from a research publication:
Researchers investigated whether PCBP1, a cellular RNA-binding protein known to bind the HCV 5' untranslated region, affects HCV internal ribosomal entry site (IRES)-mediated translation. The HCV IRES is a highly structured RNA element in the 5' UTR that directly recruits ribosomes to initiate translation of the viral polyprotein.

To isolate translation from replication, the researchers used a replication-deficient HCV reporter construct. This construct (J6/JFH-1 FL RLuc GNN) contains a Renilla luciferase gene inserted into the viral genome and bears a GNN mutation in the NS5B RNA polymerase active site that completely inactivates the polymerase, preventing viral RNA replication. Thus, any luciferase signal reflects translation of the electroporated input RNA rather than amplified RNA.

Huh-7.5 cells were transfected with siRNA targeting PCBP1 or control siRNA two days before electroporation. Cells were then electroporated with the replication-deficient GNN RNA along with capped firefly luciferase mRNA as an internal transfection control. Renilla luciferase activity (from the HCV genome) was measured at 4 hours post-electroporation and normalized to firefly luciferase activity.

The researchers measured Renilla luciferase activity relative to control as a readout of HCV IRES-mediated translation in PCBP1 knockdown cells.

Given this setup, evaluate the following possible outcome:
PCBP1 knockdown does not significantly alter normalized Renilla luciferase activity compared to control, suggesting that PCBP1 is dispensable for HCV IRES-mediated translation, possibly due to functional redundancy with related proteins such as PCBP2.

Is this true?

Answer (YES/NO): YES